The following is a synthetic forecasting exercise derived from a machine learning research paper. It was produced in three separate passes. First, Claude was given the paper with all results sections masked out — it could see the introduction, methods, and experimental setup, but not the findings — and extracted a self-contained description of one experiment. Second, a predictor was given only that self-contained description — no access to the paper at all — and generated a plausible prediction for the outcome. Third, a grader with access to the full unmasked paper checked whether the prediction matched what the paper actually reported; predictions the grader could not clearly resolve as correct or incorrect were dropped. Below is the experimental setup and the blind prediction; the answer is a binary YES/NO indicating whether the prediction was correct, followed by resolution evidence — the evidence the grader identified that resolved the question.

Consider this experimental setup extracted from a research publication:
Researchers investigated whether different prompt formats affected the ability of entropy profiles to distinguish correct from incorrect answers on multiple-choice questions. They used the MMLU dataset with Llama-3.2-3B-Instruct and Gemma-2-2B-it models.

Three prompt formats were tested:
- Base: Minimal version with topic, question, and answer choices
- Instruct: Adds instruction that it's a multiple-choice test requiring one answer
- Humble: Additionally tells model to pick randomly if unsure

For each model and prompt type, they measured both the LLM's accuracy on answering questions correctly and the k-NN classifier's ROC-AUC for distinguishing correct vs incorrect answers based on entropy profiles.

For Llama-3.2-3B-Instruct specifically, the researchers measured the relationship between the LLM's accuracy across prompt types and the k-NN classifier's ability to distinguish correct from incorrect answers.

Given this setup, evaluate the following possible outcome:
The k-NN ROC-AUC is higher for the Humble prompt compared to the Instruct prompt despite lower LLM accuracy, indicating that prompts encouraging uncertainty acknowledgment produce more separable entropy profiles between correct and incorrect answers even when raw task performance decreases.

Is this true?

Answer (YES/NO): YES